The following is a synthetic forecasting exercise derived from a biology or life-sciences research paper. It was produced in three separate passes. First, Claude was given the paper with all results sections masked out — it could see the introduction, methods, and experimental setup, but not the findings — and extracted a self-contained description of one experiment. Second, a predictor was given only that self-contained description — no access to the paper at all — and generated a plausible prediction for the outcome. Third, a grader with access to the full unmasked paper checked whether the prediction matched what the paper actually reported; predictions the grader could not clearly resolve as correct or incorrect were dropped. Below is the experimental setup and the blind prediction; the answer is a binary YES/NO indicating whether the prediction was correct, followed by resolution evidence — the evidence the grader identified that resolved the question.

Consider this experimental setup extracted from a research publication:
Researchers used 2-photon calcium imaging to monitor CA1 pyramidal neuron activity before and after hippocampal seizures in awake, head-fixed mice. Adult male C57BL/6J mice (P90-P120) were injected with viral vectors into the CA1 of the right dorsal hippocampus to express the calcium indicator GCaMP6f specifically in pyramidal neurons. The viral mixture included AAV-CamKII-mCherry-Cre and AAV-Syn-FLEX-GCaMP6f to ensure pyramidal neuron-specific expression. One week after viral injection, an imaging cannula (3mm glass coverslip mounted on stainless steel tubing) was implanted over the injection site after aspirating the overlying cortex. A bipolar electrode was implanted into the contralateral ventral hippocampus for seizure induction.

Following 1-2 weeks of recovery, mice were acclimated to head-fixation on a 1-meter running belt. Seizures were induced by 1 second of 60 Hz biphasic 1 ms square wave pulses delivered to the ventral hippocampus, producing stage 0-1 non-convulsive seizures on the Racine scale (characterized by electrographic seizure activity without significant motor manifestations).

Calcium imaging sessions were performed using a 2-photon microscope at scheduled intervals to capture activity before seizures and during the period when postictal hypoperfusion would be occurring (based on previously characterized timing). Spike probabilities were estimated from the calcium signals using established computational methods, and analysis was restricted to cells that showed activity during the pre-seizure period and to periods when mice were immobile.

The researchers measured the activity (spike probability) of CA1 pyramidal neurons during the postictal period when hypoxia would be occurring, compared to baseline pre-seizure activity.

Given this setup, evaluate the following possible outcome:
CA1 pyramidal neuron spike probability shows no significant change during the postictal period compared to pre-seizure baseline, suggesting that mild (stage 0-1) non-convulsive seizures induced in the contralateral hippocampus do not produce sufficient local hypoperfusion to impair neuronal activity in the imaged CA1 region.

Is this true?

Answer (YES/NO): NO